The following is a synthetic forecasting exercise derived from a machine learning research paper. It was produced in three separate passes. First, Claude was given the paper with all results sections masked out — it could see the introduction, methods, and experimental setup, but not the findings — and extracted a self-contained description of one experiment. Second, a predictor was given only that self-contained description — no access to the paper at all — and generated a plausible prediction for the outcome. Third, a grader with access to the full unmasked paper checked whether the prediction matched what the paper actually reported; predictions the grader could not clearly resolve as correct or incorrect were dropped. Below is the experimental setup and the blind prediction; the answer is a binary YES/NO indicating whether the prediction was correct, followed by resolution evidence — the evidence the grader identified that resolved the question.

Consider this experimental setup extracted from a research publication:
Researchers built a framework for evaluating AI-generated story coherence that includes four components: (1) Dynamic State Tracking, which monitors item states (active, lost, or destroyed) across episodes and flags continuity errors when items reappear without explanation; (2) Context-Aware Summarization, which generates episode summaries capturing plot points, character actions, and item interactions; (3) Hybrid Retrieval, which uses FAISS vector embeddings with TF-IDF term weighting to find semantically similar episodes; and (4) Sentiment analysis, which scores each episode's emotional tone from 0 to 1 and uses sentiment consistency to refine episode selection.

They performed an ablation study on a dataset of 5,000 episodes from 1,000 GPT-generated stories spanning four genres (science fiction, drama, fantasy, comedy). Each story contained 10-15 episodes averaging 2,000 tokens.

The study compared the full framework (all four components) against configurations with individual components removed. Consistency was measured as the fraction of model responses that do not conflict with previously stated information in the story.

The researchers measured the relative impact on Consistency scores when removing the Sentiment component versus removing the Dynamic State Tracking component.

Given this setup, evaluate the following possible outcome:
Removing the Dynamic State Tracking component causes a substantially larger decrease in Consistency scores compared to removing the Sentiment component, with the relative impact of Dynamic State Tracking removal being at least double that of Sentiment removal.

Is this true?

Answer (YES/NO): YES